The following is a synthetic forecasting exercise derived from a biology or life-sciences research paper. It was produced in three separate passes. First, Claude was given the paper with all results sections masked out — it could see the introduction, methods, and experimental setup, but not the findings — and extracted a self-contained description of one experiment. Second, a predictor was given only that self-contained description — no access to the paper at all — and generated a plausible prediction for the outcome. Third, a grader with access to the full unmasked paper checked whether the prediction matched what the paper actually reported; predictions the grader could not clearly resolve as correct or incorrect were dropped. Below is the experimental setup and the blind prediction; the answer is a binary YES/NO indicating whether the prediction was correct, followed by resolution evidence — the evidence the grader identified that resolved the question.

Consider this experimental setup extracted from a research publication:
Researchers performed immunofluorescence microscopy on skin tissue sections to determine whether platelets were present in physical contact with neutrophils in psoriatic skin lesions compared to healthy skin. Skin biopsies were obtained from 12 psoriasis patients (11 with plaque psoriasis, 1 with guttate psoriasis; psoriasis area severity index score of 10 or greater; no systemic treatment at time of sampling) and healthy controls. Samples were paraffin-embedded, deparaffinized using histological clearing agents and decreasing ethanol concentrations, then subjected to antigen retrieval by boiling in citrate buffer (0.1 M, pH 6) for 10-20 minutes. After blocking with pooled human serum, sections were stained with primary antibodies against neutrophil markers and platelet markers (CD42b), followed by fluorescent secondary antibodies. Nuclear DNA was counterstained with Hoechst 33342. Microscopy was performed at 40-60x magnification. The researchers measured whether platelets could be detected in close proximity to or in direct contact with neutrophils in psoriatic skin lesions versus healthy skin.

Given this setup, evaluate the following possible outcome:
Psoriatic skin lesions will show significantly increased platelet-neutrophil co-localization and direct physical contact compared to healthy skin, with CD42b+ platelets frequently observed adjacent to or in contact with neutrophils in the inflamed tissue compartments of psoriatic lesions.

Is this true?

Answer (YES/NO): NO